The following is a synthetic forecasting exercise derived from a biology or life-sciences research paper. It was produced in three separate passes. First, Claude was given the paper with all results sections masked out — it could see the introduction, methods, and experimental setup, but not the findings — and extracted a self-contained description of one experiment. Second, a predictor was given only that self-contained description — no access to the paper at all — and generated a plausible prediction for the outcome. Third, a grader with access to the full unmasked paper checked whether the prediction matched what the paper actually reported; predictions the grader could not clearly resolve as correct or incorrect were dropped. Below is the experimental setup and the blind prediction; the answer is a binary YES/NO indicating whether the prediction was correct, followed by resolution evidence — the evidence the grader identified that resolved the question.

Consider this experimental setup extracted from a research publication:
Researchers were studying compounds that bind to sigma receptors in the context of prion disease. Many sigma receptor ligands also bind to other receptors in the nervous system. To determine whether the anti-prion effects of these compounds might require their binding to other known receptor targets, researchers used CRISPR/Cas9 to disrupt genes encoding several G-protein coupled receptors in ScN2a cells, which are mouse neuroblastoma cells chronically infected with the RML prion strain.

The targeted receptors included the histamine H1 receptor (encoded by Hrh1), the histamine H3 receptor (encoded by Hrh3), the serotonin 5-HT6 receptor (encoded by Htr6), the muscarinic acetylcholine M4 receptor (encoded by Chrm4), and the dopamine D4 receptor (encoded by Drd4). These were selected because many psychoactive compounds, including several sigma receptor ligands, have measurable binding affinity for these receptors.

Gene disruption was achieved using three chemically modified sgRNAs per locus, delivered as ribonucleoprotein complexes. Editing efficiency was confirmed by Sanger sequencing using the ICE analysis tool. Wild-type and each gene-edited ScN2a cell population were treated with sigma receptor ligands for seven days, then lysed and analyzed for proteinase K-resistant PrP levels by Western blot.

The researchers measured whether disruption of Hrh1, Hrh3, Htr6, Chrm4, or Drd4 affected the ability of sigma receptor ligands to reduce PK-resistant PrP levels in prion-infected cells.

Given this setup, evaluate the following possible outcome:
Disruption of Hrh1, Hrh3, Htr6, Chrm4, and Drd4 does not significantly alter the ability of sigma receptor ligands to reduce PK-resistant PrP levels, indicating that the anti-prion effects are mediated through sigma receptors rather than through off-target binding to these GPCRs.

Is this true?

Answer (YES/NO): NO